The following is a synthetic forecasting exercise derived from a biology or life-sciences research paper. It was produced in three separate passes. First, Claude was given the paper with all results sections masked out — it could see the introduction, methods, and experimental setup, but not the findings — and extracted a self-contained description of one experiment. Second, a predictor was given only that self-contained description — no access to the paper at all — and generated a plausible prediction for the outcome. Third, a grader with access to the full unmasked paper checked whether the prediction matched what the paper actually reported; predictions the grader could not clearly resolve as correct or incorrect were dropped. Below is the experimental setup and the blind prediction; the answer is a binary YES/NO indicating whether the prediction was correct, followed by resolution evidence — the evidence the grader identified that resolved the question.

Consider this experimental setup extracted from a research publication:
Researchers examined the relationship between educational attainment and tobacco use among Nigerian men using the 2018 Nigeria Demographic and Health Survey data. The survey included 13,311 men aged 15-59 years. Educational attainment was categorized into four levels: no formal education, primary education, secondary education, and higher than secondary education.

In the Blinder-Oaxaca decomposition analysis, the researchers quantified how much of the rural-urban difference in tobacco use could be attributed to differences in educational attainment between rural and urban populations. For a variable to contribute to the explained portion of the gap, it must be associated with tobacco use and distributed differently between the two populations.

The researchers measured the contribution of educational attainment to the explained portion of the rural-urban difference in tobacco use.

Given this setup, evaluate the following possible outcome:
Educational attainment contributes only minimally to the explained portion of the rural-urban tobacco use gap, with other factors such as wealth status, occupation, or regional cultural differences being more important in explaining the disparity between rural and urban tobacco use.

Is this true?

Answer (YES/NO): NO